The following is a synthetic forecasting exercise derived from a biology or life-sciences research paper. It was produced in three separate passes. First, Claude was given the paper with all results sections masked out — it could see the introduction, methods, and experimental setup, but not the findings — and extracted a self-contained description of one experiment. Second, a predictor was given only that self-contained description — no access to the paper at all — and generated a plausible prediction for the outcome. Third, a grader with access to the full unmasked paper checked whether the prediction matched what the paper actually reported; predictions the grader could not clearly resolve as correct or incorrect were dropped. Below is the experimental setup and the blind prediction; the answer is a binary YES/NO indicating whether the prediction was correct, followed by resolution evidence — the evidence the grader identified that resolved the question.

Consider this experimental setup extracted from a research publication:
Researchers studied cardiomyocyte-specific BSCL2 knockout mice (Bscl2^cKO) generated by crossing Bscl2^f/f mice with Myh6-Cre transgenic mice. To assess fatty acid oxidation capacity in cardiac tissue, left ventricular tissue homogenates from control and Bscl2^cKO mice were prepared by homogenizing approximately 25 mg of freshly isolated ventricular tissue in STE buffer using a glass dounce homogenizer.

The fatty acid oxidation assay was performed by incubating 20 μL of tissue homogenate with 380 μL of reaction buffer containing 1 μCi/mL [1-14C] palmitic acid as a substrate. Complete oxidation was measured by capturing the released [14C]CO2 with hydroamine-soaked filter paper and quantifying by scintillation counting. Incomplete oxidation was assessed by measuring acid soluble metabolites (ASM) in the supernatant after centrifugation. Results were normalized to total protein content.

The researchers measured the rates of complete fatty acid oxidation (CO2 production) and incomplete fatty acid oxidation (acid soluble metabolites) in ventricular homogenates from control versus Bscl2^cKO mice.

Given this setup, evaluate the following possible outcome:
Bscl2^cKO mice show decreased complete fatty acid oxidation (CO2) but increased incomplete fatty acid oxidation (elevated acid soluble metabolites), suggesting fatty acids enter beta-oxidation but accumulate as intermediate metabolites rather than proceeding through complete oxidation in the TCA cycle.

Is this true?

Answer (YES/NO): NO